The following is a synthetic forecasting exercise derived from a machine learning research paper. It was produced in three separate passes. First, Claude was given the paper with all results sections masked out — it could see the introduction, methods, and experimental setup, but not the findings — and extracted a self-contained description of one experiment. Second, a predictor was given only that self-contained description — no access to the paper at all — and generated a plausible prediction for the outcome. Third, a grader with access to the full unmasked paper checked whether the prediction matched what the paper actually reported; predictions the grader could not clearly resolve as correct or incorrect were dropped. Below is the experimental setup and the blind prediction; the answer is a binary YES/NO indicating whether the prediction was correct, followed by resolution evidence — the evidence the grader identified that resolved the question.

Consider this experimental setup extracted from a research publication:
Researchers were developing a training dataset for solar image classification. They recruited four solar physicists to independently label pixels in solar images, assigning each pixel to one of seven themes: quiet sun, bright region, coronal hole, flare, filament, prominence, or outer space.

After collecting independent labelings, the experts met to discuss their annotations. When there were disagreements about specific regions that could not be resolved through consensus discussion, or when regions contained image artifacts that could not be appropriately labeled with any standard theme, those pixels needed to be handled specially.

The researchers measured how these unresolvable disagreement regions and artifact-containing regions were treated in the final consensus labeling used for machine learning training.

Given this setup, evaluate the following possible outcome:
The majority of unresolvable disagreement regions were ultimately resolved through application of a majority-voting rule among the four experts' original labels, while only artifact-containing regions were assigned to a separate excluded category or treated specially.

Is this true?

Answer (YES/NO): NO